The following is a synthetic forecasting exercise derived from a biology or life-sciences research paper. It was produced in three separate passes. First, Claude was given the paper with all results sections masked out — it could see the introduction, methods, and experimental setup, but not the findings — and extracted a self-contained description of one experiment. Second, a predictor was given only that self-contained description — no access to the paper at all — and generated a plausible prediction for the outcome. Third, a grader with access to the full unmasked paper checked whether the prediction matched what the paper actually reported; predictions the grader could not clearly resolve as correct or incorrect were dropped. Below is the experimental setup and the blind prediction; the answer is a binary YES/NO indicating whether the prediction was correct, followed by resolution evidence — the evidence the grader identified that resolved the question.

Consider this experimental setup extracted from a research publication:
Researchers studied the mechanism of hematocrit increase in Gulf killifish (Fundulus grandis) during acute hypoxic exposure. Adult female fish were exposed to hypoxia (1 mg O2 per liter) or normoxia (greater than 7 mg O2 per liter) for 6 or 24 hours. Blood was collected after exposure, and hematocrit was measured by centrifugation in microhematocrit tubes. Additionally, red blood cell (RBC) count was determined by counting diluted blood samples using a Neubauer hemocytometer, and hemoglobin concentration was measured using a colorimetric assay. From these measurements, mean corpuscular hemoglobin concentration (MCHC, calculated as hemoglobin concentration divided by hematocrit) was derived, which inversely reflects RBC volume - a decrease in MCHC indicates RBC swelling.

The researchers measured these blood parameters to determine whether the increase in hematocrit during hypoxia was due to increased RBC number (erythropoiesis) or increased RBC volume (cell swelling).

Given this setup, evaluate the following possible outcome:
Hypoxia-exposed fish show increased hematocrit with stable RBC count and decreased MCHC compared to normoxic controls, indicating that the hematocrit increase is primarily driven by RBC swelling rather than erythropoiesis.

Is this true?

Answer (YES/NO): YES